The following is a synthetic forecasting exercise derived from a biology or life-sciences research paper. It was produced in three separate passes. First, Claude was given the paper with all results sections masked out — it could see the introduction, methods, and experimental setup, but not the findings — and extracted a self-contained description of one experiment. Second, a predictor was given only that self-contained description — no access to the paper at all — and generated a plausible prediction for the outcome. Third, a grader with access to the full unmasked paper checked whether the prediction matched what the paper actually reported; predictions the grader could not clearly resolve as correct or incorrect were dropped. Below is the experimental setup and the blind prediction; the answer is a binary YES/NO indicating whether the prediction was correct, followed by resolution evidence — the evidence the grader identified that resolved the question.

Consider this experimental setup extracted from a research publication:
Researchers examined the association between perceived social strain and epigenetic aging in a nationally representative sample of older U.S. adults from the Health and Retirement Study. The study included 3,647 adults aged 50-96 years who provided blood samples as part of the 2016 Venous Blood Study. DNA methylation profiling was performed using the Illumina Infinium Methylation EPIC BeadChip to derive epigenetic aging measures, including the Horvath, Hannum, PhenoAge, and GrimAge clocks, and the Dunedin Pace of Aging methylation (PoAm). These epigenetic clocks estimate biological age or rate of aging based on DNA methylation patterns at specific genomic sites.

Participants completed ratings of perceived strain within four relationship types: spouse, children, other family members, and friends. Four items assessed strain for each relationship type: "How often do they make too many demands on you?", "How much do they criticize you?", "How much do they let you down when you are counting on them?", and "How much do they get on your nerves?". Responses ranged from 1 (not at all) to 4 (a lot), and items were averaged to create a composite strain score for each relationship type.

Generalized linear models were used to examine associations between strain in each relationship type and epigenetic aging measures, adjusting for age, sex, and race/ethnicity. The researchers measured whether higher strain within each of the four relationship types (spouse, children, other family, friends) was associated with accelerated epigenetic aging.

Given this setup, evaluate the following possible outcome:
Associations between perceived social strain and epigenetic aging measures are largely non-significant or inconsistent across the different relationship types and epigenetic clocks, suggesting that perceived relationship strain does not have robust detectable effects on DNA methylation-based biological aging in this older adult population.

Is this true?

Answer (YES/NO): YES